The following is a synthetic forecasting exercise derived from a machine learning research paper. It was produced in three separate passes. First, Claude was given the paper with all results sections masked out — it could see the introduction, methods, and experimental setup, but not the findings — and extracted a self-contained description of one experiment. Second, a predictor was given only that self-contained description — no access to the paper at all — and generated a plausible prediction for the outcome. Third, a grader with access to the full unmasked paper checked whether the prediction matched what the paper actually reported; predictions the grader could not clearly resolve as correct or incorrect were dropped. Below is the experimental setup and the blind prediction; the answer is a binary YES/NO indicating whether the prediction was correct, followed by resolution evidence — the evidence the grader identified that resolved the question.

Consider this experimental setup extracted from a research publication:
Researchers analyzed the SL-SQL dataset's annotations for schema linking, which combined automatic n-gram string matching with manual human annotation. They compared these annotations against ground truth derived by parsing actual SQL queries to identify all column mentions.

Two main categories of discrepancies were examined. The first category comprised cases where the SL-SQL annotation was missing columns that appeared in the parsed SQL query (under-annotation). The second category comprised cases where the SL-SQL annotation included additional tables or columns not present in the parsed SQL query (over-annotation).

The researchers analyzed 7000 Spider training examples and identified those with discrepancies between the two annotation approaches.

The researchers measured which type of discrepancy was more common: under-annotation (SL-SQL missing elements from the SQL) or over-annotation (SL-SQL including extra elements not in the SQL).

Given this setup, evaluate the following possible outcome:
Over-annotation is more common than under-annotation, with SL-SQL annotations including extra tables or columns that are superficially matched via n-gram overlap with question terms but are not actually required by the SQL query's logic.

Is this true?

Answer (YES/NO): NO